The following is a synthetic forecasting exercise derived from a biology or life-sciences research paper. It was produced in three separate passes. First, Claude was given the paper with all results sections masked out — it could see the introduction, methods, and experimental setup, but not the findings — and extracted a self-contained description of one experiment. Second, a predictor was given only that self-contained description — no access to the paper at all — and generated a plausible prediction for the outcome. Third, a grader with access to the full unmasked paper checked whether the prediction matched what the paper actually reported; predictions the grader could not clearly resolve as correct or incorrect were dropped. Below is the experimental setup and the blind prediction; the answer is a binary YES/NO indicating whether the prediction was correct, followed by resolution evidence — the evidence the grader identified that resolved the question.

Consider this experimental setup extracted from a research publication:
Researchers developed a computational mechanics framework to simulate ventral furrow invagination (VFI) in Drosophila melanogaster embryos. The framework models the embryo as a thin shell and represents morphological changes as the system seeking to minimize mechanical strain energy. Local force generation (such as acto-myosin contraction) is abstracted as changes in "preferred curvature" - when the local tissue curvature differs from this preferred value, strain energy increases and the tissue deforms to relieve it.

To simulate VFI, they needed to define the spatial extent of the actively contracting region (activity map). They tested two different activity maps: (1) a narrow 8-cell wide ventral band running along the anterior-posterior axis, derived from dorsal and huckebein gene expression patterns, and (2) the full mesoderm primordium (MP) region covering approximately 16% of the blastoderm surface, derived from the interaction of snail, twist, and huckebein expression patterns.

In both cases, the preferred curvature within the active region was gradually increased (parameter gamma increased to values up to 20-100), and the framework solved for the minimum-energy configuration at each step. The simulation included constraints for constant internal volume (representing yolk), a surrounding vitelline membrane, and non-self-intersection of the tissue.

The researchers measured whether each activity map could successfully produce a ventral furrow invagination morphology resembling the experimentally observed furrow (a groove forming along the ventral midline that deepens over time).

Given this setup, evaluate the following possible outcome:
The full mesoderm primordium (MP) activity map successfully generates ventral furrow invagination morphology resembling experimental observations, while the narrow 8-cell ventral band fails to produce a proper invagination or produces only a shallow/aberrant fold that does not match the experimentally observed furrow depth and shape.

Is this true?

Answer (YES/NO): NO